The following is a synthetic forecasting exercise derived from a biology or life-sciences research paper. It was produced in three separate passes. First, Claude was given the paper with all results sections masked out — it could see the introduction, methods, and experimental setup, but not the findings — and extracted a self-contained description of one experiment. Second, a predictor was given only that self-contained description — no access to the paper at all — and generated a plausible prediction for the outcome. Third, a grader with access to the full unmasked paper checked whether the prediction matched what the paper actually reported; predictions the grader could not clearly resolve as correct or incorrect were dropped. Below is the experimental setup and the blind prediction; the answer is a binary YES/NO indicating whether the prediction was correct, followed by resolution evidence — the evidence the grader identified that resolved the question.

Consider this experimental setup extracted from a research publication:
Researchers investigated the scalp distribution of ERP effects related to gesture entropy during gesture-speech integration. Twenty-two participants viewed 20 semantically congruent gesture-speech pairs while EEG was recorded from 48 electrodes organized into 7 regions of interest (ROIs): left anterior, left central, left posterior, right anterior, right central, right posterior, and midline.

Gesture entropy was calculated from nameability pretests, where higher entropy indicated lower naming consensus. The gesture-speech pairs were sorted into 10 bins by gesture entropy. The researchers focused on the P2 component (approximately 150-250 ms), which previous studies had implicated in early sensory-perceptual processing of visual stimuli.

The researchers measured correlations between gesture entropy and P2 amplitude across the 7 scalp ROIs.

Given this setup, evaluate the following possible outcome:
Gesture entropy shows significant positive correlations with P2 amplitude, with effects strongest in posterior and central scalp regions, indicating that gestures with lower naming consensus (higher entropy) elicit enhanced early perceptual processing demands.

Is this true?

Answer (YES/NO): NO